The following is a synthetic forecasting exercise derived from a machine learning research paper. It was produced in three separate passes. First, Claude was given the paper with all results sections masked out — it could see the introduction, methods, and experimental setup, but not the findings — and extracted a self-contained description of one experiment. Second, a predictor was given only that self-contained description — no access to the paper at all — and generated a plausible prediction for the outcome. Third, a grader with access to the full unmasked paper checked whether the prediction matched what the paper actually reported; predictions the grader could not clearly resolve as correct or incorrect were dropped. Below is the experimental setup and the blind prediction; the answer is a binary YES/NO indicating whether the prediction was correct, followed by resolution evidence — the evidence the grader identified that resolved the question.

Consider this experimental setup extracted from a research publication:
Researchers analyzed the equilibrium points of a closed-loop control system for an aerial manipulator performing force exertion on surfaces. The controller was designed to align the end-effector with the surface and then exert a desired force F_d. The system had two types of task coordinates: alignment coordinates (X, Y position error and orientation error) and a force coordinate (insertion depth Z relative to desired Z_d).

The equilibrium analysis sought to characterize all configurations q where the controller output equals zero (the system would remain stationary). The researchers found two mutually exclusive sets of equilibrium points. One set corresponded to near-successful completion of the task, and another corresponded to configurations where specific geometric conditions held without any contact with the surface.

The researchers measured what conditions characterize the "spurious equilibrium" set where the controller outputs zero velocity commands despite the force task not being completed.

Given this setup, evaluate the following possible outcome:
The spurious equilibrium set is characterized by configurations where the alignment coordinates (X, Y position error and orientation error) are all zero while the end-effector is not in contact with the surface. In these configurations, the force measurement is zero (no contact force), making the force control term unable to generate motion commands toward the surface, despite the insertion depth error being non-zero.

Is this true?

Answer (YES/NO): NO